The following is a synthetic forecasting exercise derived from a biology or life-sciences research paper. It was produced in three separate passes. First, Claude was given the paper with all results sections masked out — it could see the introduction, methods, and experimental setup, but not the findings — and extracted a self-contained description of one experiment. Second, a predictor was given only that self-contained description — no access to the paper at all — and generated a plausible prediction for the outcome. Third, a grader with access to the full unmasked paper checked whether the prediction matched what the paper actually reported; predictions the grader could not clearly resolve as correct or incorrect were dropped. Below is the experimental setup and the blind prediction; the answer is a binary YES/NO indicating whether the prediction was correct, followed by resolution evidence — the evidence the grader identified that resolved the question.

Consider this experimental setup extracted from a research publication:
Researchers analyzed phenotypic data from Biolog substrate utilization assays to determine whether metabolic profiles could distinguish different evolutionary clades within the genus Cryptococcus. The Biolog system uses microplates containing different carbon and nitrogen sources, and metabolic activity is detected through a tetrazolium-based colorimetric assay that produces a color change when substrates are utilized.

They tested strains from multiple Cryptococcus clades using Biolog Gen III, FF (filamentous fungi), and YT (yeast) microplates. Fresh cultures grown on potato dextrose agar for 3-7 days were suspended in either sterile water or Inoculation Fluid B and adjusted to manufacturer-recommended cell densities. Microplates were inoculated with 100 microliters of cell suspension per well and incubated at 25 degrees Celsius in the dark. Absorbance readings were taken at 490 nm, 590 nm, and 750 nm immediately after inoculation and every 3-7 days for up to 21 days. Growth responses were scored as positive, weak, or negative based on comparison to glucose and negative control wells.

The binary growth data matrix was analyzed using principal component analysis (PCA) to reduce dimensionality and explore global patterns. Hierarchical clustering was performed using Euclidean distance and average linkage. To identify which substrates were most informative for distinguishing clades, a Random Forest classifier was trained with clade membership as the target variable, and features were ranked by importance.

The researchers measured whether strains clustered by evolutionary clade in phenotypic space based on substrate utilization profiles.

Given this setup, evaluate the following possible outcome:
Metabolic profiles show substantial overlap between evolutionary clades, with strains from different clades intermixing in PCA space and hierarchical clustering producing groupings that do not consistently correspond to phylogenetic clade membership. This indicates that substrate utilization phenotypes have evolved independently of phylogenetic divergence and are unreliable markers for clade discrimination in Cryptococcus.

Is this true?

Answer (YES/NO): NO